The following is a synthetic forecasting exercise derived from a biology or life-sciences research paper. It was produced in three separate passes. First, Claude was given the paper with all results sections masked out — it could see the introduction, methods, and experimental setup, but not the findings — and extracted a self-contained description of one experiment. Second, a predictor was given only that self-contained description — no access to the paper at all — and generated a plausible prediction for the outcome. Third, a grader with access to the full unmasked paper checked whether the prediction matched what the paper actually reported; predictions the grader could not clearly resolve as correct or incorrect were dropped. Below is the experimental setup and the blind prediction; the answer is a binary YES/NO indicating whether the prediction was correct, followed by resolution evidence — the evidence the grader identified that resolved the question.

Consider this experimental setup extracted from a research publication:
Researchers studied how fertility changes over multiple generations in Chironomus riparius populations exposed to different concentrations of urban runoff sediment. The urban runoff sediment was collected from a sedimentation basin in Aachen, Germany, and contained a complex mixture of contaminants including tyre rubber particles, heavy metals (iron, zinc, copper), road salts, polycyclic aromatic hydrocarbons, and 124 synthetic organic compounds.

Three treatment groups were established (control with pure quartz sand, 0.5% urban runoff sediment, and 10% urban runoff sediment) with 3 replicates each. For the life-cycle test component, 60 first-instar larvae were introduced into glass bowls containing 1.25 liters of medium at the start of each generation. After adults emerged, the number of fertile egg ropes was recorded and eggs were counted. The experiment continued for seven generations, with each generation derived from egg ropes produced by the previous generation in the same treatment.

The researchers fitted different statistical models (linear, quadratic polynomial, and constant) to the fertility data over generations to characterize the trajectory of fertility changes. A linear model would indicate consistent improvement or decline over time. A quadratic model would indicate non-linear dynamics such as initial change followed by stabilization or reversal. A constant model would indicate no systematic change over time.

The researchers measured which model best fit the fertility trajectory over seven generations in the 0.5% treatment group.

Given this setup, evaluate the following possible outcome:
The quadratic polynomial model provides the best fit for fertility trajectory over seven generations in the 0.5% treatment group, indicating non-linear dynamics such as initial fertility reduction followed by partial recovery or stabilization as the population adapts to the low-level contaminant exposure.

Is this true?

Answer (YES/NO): NO